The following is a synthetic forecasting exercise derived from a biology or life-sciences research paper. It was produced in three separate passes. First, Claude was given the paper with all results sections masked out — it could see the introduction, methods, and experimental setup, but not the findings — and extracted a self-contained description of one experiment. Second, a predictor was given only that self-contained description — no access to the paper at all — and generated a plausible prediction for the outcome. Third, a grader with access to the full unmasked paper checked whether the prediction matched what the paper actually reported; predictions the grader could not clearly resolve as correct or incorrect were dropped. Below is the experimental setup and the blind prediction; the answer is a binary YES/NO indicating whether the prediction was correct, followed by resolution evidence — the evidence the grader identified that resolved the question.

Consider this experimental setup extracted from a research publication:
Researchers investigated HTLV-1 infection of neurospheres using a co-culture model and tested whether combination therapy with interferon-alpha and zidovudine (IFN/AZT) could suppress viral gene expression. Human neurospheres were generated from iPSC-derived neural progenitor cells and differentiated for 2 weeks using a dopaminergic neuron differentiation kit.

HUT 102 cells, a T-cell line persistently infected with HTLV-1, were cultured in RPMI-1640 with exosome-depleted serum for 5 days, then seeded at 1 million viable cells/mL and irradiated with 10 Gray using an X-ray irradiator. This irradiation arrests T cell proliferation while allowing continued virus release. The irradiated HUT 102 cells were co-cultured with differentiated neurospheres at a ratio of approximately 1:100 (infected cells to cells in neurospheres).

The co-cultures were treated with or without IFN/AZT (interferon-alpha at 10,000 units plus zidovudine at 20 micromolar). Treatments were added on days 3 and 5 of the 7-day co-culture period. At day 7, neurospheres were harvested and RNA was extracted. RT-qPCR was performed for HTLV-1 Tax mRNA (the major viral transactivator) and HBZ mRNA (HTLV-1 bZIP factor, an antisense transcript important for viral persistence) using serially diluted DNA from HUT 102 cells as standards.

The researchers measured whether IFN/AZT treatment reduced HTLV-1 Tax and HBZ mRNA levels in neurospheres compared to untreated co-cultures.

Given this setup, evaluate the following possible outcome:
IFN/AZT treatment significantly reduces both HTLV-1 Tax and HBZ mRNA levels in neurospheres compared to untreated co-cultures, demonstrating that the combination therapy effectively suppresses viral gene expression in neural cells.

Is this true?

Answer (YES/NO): NO